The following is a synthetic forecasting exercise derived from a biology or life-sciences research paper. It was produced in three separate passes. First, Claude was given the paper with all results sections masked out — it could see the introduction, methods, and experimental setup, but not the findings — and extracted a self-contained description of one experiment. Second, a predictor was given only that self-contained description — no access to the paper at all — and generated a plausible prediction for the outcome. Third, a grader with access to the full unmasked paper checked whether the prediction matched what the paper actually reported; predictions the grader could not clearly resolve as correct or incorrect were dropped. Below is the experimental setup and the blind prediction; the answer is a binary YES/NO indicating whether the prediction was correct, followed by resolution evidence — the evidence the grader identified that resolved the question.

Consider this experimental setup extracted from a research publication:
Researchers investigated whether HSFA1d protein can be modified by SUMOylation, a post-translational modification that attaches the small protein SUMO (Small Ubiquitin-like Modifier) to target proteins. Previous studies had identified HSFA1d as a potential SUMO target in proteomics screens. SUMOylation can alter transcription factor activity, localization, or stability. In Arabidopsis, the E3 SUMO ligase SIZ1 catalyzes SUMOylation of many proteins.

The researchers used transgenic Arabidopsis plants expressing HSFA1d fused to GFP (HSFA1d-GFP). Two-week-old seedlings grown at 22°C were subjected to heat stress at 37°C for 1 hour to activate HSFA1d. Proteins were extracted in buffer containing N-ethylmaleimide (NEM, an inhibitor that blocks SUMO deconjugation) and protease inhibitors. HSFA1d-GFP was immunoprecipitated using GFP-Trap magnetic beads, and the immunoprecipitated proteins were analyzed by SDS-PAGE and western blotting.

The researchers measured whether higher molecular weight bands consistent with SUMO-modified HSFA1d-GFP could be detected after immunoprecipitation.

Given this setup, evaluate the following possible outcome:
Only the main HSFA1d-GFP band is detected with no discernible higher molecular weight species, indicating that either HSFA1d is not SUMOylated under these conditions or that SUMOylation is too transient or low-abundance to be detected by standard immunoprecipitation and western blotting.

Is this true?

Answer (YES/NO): NO